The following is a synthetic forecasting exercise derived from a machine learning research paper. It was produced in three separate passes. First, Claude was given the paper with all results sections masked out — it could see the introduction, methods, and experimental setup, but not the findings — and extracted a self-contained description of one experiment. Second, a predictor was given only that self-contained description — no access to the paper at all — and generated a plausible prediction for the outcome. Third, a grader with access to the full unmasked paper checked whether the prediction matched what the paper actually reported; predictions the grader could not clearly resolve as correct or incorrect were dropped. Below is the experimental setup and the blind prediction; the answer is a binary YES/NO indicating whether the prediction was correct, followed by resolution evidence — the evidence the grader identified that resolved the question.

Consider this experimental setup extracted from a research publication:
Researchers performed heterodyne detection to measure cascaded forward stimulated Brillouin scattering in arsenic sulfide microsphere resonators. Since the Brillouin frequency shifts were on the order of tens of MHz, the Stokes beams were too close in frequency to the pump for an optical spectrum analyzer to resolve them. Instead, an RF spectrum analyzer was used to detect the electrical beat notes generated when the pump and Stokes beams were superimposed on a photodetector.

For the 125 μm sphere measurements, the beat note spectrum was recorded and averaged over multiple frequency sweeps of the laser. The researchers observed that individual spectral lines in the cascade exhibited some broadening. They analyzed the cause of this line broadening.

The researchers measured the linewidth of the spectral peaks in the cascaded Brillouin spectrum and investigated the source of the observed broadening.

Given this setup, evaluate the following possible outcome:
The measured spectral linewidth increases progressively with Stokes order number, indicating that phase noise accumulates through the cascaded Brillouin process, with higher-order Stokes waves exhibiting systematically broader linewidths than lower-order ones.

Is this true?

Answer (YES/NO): NO